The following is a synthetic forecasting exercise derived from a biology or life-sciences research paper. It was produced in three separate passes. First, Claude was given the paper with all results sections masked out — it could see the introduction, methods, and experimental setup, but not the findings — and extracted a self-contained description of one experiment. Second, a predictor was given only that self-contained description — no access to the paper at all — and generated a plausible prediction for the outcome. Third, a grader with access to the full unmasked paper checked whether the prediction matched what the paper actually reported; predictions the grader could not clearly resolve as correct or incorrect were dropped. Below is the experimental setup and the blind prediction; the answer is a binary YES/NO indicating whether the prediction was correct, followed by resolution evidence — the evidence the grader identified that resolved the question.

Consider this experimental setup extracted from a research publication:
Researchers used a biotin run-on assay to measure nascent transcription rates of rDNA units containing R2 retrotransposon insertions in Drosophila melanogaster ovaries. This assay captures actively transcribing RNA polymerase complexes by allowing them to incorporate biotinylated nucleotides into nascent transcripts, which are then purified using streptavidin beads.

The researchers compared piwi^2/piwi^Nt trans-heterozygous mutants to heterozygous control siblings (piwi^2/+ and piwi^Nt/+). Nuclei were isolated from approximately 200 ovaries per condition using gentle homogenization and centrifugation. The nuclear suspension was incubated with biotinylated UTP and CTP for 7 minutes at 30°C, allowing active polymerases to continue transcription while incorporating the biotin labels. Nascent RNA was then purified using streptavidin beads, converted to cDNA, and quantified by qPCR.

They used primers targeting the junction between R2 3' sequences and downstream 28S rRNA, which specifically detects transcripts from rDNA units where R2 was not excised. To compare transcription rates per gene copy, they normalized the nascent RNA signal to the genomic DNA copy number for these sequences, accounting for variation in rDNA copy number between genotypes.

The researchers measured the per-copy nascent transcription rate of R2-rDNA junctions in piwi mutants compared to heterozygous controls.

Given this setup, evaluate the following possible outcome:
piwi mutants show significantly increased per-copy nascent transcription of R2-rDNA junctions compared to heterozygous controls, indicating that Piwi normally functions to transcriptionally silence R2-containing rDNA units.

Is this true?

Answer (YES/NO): YES